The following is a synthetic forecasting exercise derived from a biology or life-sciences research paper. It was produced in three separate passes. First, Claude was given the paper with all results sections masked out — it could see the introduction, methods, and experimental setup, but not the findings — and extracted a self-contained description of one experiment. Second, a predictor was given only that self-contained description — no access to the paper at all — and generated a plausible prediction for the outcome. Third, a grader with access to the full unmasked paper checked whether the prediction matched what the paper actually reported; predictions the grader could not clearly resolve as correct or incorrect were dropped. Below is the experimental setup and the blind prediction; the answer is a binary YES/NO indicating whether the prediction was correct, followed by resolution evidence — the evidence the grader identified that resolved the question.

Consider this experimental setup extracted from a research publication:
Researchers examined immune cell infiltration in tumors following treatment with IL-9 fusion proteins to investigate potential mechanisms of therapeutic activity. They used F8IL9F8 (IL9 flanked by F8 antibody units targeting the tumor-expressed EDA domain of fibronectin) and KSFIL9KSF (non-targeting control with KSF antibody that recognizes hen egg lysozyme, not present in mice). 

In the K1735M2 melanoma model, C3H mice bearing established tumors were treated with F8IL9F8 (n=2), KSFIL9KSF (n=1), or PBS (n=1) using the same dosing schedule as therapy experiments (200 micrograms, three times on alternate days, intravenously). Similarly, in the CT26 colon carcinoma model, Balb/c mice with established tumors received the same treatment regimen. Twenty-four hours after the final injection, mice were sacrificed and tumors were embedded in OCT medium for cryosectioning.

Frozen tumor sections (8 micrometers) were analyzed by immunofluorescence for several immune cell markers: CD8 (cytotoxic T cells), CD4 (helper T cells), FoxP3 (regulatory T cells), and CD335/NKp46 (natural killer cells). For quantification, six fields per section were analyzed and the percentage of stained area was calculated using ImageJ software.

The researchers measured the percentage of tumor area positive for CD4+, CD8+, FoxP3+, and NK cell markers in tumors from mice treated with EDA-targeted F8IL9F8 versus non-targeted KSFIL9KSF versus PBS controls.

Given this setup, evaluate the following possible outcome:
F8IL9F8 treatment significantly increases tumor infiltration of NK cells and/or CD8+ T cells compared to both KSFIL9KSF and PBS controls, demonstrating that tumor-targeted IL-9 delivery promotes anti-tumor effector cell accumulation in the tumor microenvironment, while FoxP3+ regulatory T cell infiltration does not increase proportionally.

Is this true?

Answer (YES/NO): NO